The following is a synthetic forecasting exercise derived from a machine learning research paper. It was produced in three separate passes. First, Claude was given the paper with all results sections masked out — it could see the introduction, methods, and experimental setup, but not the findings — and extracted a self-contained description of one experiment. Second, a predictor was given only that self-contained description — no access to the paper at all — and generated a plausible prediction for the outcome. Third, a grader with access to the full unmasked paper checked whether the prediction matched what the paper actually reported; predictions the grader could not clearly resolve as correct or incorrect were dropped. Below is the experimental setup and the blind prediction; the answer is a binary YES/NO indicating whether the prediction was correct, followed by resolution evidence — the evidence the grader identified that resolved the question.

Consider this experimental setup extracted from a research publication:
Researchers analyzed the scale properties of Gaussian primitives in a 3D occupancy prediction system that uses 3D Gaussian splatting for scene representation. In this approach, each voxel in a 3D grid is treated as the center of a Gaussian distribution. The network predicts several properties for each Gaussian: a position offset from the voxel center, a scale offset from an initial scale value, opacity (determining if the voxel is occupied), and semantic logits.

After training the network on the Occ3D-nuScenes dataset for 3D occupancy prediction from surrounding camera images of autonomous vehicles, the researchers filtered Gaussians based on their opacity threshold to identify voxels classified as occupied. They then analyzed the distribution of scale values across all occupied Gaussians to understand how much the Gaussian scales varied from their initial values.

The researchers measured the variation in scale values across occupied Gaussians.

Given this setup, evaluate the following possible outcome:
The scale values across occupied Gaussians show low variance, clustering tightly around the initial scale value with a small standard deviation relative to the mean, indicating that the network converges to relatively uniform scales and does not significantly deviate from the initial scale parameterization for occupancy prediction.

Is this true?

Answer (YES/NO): YES